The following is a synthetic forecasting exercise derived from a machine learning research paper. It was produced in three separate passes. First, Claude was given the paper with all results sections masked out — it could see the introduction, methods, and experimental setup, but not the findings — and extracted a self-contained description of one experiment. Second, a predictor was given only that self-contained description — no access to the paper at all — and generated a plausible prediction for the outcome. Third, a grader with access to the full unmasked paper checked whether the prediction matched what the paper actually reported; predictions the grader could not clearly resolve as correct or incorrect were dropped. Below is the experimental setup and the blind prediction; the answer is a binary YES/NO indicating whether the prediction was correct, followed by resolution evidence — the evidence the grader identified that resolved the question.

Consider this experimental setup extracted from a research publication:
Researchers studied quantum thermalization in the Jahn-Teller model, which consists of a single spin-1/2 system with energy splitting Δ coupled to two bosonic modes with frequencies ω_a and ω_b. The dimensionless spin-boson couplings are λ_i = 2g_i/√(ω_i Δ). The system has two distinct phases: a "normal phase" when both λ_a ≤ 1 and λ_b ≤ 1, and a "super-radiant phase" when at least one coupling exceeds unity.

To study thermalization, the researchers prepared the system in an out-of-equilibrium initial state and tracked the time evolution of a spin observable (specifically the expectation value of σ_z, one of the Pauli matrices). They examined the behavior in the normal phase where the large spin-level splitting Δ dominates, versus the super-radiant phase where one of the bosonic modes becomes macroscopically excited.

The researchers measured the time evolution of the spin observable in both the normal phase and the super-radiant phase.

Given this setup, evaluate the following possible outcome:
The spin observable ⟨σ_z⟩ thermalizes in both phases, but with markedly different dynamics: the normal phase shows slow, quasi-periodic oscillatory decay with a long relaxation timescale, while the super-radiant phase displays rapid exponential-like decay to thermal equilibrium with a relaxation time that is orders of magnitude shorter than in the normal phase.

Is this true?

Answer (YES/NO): NO